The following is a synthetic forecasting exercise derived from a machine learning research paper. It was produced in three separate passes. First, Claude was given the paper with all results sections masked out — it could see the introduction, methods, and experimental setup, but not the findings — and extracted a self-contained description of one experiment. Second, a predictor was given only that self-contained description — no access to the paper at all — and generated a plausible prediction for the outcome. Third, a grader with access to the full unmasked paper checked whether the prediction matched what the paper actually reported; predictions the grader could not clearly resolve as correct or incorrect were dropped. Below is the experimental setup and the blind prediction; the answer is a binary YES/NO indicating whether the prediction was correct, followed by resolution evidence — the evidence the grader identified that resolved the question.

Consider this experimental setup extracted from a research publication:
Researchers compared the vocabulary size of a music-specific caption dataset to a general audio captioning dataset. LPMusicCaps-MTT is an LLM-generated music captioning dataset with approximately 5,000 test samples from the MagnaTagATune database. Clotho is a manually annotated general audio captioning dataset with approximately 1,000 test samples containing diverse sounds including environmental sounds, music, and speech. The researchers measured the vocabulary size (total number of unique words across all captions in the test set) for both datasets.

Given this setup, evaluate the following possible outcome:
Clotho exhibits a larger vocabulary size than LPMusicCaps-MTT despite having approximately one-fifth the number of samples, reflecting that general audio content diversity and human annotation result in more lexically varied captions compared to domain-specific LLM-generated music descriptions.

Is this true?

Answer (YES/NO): YES